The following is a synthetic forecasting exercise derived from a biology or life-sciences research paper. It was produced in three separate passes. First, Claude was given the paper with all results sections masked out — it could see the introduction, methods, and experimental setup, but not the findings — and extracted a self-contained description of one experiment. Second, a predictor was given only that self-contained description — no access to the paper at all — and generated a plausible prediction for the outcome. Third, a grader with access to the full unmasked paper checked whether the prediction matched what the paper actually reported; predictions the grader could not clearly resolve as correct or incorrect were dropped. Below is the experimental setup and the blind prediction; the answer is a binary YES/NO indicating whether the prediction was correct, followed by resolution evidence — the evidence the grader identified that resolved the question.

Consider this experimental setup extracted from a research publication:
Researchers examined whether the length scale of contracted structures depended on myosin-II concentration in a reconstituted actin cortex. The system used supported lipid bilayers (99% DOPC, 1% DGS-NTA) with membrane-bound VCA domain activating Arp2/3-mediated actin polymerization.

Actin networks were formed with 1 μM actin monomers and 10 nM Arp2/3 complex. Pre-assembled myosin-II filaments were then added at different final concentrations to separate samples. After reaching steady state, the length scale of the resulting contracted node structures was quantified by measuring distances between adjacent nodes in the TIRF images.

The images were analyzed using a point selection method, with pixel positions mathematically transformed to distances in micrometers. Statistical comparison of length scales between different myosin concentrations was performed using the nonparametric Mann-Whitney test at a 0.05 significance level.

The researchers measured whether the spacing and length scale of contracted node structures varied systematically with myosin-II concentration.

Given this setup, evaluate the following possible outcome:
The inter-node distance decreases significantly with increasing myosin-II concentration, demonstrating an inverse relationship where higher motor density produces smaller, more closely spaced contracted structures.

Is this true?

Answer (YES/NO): NO